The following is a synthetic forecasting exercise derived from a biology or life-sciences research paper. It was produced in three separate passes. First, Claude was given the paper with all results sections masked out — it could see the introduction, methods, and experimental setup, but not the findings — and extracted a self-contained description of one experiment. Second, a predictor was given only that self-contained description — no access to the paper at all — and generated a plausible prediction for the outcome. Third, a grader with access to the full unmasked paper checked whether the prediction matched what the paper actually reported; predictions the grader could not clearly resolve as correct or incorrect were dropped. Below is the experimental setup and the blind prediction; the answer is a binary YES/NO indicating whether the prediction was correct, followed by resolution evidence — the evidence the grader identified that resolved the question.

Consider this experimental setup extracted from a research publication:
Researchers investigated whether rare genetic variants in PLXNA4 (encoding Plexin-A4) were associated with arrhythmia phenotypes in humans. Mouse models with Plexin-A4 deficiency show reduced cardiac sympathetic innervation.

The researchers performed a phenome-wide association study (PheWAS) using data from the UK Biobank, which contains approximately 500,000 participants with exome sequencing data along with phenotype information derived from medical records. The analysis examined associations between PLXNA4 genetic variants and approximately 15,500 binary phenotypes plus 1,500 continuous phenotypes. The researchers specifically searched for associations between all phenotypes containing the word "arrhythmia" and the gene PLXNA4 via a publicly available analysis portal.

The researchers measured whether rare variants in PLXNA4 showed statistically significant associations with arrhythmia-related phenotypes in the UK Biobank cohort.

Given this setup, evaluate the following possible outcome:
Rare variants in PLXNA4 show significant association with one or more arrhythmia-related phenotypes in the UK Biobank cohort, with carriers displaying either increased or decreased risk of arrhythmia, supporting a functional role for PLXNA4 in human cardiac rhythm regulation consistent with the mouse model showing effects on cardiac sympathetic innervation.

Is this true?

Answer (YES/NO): NO